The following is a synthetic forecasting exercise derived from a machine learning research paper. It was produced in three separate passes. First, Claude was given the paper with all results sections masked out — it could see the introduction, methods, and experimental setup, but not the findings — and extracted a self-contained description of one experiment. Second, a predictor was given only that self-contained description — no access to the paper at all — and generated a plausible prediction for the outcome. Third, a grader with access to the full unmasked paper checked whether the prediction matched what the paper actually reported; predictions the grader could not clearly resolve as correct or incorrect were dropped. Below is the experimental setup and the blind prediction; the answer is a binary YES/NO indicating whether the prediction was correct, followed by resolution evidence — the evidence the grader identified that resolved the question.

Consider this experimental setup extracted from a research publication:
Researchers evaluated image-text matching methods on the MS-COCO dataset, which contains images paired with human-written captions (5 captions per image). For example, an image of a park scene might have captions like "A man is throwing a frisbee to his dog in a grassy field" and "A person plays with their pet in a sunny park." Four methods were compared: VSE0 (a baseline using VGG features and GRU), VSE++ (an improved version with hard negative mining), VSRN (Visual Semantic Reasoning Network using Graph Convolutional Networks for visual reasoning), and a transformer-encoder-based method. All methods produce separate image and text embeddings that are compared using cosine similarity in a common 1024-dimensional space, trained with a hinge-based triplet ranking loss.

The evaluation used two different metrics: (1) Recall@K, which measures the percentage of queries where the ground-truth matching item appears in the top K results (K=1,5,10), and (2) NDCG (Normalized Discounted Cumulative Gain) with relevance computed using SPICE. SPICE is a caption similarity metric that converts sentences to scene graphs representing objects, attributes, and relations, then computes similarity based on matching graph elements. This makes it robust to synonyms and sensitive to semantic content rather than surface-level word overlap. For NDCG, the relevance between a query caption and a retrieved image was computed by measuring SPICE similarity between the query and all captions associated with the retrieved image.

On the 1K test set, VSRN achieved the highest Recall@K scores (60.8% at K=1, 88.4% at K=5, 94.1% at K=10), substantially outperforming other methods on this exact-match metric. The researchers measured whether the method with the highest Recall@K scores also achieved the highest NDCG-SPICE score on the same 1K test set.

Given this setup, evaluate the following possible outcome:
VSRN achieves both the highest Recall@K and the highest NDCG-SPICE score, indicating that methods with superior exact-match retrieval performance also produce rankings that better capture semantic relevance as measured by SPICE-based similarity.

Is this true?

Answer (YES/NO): NO